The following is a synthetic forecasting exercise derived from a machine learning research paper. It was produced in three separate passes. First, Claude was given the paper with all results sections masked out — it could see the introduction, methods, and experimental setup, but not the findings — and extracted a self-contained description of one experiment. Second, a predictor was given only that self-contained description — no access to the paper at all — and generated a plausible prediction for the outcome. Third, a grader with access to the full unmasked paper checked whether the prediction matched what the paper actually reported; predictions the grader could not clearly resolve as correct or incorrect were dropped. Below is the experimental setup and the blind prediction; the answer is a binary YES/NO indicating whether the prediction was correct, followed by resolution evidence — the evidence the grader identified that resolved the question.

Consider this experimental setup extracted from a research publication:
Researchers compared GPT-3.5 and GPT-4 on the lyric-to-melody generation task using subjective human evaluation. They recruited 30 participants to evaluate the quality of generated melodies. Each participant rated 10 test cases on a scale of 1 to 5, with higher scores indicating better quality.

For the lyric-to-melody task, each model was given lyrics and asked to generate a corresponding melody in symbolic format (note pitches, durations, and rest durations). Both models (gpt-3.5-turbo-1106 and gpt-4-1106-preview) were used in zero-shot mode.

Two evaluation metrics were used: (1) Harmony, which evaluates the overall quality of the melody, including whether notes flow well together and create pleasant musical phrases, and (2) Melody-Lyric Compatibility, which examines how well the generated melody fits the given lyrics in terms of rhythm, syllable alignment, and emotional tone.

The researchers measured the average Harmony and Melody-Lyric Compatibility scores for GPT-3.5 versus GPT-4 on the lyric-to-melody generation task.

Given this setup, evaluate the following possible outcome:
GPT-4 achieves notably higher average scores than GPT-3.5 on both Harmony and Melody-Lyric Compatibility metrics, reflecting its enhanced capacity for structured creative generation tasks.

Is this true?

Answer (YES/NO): YES